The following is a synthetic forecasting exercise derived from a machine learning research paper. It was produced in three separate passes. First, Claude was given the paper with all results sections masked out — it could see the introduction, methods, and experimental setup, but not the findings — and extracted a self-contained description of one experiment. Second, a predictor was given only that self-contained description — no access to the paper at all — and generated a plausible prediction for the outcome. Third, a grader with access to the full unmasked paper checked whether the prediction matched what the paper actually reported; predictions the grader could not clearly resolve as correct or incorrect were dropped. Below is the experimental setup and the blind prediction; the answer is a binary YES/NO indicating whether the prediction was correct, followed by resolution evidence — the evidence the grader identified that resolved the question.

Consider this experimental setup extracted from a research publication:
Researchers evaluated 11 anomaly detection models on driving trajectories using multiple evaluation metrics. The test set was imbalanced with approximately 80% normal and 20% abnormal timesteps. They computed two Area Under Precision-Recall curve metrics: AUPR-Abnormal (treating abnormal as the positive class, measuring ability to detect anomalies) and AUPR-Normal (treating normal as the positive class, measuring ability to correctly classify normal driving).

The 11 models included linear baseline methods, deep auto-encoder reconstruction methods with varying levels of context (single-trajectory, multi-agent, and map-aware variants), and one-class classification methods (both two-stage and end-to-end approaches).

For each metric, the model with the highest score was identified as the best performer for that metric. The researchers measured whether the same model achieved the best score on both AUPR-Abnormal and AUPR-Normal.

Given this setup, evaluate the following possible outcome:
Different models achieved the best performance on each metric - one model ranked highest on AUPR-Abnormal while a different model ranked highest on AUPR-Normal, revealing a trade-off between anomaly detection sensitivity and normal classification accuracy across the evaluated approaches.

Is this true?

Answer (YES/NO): YES